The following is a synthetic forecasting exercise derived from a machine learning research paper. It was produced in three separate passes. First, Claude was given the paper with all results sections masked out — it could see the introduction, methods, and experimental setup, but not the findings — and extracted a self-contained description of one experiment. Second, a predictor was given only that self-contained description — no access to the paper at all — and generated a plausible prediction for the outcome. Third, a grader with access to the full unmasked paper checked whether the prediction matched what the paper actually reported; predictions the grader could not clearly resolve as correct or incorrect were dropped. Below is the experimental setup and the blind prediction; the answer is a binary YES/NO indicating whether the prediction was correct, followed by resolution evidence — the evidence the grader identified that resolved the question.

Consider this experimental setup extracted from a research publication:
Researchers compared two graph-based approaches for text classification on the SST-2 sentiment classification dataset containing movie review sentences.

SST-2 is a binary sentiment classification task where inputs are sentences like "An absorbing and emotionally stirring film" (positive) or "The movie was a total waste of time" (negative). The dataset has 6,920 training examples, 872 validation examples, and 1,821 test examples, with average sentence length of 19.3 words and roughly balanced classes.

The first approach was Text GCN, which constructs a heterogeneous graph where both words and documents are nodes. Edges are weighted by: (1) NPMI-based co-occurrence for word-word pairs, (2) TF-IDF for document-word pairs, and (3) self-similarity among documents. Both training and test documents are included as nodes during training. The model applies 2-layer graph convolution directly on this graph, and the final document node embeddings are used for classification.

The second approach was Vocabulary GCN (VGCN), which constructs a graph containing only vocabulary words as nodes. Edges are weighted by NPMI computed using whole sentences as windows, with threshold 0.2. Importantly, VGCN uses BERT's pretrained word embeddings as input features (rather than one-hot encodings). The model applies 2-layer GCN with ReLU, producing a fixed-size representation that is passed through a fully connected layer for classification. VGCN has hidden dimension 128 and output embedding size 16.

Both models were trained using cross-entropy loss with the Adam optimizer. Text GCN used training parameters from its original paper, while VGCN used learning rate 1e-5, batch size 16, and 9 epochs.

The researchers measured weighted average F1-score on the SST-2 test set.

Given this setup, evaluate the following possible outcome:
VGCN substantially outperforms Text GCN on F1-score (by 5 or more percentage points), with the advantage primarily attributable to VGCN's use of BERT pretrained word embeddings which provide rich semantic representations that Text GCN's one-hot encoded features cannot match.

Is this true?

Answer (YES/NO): NO